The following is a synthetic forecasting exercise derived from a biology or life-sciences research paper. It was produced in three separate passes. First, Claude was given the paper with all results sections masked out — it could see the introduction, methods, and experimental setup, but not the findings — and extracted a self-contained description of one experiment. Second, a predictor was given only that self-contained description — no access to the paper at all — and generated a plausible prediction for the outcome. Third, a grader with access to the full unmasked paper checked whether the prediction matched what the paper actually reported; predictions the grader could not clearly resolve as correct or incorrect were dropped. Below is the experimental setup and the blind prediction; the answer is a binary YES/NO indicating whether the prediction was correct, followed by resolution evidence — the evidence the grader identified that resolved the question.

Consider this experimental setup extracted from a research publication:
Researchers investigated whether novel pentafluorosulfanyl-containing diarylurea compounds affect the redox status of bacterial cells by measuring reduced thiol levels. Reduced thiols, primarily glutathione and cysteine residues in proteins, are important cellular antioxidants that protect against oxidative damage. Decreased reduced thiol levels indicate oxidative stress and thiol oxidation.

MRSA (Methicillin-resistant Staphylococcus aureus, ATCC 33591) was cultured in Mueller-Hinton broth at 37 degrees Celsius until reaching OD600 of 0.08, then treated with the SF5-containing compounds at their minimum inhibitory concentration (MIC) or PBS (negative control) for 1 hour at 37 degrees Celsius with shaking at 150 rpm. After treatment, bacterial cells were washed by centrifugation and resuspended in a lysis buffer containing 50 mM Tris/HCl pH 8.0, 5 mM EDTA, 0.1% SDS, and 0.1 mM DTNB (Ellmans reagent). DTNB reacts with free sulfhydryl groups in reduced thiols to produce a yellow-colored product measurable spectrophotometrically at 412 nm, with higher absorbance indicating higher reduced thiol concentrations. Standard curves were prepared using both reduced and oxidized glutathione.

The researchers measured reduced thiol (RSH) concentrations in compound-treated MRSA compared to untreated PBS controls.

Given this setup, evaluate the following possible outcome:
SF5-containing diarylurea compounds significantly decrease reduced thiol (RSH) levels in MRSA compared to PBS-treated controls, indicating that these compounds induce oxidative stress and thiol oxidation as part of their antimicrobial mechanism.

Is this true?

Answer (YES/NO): NO